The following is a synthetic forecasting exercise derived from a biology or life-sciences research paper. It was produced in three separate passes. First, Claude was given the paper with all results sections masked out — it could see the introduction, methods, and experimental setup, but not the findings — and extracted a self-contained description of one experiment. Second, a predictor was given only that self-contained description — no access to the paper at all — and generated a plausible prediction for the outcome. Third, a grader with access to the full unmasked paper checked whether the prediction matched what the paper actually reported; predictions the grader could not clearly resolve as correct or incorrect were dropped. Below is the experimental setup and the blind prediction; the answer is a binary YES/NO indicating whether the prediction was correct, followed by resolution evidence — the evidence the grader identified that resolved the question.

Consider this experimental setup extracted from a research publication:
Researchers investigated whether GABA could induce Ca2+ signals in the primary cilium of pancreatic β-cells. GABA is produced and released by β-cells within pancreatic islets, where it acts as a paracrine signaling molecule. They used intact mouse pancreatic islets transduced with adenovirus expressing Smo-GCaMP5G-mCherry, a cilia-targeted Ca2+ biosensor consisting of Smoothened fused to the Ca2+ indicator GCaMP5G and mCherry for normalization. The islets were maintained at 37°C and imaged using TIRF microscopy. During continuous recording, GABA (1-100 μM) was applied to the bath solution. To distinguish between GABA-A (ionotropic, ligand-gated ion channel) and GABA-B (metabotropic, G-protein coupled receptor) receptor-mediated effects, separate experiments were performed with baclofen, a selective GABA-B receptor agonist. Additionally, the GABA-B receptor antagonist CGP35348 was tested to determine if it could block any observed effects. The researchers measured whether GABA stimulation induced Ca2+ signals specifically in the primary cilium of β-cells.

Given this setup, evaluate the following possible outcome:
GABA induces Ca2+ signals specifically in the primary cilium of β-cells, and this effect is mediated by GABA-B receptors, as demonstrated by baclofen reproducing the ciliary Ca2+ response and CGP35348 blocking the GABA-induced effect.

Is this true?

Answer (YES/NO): NO